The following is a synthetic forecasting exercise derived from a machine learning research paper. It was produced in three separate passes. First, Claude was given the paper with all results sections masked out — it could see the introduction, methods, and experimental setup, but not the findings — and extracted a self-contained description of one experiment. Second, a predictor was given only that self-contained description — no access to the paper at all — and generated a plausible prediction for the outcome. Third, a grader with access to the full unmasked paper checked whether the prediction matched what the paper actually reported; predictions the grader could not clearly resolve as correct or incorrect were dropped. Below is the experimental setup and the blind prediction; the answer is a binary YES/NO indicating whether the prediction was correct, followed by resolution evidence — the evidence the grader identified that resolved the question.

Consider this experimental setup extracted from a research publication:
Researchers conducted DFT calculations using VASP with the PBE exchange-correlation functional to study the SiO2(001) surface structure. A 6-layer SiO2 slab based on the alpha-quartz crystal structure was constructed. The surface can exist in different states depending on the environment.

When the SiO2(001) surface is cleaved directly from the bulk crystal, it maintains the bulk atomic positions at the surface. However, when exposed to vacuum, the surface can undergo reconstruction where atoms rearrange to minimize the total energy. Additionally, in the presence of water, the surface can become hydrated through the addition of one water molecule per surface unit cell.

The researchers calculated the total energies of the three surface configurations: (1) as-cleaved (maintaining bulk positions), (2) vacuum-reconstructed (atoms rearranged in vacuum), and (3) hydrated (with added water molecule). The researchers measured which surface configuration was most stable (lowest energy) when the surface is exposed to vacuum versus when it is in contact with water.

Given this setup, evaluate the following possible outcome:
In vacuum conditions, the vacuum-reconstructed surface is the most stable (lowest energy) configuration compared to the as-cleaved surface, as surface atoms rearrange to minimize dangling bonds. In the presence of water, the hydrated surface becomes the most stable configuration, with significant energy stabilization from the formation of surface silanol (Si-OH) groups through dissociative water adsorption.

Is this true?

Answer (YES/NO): NO